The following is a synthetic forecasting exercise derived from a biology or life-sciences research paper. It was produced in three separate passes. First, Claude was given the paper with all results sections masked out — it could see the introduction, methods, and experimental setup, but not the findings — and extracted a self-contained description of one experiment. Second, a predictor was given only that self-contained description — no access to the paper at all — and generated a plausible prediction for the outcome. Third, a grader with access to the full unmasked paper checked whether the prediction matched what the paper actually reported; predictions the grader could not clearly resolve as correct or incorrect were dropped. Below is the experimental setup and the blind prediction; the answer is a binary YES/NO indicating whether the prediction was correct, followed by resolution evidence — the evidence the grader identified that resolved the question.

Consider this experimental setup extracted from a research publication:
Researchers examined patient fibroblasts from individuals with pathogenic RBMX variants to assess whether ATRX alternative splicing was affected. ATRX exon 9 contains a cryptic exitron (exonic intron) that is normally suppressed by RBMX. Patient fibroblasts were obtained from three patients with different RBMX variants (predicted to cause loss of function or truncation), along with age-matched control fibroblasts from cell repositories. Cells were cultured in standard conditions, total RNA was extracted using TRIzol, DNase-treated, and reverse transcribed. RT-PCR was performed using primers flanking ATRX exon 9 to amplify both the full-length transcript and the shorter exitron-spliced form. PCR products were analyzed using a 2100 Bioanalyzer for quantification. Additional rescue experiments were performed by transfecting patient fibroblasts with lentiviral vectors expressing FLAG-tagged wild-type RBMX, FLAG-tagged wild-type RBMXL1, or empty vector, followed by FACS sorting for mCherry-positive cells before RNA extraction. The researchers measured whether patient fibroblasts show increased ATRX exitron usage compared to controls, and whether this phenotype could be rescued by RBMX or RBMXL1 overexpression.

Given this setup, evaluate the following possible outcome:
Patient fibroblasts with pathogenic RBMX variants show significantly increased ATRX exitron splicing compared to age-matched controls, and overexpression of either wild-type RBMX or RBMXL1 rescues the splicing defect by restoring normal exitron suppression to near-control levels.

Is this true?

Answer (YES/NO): NO